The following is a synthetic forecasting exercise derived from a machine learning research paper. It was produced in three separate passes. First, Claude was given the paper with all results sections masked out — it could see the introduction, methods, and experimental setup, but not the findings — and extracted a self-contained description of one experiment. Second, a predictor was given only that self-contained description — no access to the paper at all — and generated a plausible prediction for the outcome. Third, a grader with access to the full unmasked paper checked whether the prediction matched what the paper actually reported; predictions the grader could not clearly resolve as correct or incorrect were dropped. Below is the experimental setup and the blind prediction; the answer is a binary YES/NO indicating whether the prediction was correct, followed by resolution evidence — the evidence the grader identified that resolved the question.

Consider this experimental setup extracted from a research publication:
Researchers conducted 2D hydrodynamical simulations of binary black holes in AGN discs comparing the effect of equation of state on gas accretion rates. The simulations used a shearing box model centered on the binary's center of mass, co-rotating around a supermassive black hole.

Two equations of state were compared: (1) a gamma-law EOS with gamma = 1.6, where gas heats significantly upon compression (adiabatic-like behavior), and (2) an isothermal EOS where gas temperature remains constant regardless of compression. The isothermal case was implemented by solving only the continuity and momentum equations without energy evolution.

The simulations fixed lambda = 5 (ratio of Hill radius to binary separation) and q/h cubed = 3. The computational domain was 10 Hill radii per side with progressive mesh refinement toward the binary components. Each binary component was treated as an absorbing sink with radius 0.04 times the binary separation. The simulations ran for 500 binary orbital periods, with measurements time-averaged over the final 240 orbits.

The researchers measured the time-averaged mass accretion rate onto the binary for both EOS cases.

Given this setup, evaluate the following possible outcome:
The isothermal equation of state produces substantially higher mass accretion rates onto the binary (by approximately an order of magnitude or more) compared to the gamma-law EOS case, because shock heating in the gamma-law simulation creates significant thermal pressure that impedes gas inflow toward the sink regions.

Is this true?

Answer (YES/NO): YES